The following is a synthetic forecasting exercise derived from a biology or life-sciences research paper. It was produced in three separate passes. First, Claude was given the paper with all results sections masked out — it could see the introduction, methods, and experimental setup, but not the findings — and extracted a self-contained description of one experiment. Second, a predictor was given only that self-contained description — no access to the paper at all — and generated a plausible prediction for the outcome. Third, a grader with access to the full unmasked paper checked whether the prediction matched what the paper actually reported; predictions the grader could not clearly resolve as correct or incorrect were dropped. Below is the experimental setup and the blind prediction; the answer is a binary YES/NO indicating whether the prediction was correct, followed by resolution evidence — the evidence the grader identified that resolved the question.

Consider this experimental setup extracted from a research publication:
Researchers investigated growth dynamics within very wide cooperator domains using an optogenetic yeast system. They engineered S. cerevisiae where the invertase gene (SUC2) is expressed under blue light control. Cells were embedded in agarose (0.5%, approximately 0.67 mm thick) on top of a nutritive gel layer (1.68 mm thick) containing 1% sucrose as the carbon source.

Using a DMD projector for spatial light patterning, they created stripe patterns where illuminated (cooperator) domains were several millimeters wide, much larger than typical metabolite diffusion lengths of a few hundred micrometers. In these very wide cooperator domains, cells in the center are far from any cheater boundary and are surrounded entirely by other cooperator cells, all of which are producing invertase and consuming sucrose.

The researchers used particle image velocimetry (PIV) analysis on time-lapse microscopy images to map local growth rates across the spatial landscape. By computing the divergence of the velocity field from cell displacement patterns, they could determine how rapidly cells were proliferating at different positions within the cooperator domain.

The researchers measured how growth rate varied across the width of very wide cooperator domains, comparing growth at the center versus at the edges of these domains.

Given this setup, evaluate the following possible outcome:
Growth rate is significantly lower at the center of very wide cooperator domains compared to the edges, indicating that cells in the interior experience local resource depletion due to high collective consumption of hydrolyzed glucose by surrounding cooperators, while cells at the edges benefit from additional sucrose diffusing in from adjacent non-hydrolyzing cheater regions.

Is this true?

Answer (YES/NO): YES